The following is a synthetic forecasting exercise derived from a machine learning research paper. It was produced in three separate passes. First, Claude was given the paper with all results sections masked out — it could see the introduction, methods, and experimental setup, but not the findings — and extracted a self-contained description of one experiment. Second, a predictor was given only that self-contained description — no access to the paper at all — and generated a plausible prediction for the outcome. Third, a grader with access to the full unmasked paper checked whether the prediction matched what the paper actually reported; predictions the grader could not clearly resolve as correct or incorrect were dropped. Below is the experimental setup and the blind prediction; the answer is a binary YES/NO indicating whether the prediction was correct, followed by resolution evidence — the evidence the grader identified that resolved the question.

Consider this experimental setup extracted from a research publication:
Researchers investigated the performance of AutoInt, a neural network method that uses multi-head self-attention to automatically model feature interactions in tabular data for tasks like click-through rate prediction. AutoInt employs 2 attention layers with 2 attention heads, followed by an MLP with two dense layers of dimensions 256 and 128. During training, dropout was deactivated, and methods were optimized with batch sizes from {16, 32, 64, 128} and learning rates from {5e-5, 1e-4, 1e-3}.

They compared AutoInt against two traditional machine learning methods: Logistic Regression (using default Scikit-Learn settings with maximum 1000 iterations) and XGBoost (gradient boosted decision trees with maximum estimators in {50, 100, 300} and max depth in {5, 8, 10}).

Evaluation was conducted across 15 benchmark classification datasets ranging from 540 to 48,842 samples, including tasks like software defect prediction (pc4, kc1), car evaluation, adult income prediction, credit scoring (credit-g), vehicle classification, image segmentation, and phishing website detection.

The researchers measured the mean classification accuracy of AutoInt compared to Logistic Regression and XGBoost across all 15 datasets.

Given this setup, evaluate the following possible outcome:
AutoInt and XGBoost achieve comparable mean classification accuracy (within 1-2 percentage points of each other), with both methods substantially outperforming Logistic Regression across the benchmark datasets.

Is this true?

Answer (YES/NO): NO